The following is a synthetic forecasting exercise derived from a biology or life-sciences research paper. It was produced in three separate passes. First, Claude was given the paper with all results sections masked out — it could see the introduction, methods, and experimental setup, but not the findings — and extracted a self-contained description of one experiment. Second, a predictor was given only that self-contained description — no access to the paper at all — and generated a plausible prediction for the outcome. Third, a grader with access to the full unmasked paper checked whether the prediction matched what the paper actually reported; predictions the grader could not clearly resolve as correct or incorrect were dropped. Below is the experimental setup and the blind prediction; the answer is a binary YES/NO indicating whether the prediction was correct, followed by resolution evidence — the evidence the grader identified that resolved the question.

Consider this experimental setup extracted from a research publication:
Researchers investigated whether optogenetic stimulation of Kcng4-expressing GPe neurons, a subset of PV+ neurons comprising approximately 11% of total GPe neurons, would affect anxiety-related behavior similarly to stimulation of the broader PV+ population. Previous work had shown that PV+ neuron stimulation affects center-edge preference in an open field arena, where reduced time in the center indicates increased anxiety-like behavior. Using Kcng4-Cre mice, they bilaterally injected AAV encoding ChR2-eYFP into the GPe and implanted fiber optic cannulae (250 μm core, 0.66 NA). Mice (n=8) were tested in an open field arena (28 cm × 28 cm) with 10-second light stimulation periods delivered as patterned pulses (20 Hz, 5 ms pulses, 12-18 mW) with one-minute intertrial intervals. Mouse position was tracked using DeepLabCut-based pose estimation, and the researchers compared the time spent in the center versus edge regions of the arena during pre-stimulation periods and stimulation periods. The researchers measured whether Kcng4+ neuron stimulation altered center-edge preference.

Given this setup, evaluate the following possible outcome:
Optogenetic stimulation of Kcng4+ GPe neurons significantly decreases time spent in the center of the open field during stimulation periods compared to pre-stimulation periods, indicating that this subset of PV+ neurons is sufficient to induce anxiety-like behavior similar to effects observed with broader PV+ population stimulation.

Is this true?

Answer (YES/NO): NO